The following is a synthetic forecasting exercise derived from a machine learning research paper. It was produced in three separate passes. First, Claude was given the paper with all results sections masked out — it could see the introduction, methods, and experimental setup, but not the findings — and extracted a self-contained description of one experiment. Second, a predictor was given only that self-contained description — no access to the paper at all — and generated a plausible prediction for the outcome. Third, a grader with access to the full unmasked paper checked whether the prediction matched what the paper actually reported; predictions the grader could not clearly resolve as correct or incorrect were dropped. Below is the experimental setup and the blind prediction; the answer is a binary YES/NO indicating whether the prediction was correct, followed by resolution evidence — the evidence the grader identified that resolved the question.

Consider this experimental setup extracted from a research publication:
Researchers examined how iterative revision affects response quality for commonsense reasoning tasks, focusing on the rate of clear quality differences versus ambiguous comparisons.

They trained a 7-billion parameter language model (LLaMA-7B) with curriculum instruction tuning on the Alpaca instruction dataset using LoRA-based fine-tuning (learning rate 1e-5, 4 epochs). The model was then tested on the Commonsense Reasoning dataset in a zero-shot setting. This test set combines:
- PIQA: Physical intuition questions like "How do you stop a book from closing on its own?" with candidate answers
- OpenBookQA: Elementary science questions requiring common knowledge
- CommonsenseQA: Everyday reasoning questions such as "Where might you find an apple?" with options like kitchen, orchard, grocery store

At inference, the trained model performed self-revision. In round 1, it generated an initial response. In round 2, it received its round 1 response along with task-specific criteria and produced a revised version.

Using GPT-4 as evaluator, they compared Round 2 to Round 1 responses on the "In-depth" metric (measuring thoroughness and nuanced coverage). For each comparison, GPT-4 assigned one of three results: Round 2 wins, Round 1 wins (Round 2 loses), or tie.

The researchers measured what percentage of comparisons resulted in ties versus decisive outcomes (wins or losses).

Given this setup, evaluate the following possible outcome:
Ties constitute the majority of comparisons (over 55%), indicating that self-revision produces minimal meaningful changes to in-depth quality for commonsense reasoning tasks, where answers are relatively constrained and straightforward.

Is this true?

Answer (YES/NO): NO